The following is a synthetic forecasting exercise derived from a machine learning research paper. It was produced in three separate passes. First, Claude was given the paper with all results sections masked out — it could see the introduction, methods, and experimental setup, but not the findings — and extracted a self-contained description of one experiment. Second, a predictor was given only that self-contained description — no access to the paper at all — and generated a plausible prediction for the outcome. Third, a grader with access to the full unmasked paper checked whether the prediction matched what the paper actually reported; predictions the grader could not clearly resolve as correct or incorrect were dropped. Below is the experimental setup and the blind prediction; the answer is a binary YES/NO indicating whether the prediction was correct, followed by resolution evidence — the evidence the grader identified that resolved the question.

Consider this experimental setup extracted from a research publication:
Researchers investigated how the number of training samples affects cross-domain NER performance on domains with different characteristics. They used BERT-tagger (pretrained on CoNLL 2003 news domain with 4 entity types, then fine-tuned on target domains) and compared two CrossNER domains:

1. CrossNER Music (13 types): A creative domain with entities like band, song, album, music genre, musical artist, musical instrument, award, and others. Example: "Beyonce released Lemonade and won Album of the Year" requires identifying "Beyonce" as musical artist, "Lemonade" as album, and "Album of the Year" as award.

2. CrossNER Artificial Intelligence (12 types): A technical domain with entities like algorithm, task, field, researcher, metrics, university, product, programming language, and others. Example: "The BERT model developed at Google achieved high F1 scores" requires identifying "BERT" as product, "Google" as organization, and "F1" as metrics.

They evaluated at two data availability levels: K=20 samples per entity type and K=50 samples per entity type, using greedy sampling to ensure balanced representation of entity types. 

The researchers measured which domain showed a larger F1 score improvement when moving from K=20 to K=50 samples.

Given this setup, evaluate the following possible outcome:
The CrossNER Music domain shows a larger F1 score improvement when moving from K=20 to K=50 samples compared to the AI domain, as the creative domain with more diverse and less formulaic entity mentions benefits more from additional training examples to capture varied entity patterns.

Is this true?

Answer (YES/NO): NO